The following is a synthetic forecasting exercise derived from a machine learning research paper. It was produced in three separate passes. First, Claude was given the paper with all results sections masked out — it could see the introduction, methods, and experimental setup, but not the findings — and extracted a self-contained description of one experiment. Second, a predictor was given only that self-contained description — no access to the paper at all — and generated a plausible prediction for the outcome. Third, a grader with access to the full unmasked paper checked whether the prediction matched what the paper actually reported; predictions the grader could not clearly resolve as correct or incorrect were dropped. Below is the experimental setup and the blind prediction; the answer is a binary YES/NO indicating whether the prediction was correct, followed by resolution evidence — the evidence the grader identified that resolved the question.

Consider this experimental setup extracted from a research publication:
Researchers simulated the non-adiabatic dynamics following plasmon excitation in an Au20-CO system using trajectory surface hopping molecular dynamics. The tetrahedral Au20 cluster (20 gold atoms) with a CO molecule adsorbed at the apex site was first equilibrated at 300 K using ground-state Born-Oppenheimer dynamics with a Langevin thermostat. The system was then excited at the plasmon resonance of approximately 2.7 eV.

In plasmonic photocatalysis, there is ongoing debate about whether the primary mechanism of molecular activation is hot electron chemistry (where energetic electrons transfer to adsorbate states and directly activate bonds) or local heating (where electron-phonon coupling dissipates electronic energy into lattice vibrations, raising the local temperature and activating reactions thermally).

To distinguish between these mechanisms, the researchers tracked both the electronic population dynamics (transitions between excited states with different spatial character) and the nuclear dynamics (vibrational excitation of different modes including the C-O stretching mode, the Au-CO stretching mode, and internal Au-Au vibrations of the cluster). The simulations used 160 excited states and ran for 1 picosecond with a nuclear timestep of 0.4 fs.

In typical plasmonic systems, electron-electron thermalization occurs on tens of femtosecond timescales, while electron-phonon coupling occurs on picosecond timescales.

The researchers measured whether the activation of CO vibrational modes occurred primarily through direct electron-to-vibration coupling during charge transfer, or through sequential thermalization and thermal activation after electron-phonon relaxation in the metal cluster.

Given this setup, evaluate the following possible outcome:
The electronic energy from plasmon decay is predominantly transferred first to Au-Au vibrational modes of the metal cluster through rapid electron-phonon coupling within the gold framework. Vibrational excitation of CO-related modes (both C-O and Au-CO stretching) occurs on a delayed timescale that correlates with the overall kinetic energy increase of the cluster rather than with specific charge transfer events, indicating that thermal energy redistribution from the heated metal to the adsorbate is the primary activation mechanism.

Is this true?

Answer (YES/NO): NO